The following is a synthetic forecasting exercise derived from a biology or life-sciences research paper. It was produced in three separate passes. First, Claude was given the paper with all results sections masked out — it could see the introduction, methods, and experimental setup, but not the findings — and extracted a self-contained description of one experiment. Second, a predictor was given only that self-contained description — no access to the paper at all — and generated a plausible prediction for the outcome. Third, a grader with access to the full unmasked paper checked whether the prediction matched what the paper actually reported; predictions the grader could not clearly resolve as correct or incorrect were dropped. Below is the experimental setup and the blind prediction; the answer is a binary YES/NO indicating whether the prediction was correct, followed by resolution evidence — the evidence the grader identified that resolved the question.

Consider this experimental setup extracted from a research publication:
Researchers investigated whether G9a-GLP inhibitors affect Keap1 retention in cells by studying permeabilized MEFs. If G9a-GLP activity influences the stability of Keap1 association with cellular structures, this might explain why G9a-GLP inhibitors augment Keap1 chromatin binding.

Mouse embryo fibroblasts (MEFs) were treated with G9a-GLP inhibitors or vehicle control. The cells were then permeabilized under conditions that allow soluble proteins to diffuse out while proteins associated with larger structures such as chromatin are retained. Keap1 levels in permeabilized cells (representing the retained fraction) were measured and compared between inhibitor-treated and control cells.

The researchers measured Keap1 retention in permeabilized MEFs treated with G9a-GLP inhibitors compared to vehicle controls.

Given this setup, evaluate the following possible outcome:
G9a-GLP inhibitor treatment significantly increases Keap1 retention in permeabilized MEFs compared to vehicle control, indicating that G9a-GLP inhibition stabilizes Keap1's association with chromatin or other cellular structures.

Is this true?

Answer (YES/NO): YES